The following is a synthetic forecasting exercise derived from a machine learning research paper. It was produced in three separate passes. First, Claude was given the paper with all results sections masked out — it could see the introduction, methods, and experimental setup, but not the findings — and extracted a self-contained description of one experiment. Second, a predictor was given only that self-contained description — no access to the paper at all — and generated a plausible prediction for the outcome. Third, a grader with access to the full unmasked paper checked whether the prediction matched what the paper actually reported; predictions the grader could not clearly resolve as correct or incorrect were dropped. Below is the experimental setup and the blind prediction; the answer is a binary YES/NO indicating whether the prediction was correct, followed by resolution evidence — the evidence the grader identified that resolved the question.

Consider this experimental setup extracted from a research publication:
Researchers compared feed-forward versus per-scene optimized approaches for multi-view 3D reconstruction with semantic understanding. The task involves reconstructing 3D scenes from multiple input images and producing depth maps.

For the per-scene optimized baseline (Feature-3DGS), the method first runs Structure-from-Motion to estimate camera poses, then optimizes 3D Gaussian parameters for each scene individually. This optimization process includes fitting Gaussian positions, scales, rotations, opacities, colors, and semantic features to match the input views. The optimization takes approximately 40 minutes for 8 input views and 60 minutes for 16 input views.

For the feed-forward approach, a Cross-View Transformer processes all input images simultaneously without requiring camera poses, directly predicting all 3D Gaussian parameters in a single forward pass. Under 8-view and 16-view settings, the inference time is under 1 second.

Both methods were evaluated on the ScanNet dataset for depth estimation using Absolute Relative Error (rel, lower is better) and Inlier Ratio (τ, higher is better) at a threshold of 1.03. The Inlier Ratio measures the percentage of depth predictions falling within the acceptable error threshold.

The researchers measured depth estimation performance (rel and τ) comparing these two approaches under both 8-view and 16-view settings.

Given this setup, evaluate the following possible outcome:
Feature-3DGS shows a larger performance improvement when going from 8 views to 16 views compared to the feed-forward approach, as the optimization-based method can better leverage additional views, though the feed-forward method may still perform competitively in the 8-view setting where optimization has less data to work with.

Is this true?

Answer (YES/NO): NO